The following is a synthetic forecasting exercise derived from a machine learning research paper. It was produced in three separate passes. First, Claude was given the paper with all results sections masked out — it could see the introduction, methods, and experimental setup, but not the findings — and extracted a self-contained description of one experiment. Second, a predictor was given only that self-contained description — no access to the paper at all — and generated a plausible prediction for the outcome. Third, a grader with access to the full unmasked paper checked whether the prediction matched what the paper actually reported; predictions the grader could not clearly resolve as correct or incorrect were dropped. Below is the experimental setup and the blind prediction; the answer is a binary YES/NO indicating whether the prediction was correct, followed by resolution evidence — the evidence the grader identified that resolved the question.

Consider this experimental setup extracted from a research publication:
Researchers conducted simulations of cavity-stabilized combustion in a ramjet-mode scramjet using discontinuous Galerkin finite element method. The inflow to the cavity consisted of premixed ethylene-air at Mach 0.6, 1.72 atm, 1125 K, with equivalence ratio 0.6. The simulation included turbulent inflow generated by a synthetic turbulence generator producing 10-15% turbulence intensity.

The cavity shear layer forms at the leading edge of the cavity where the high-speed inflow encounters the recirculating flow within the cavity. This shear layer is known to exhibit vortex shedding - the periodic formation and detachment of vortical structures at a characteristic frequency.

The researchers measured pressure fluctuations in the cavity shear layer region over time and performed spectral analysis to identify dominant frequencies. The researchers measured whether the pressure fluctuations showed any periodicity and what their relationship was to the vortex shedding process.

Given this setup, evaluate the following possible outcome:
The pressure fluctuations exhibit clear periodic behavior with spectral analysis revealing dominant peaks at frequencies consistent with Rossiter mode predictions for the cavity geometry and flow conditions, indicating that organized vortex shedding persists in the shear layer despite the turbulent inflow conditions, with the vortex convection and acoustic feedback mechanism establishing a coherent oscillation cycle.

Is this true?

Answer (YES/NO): NO